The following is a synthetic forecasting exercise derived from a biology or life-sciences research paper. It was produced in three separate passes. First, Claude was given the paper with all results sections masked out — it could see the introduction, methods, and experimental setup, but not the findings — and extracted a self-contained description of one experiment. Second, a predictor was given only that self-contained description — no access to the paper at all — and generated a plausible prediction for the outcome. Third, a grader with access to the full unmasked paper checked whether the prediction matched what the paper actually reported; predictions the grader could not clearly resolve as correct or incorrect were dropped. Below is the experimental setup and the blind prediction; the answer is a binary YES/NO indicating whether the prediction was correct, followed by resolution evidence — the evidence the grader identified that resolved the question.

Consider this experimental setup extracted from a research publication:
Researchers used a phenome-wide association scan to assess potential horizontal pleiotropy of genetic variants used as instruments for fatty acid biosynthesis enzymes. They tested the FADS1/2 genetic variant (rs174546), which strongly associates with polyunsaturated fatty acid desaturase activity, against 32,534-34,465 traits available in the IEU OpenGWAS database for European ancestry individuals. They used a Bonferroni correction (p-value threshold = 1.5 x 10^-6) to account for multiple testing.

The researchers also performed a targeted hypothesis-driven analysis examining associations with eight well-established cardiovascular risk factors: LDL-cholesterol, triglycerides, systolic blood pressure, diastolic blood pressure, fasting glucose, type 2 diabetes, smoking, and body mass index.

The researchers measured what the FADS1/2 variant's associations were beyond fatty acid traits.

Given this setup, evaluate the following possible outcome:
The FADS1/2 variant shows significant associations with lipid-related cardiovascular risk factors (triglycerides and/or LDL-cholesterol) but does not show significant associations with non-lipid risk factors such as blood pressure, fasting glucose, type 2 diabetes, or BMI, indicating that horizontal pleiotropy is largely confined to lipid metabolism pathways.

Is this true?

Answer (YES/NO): NO